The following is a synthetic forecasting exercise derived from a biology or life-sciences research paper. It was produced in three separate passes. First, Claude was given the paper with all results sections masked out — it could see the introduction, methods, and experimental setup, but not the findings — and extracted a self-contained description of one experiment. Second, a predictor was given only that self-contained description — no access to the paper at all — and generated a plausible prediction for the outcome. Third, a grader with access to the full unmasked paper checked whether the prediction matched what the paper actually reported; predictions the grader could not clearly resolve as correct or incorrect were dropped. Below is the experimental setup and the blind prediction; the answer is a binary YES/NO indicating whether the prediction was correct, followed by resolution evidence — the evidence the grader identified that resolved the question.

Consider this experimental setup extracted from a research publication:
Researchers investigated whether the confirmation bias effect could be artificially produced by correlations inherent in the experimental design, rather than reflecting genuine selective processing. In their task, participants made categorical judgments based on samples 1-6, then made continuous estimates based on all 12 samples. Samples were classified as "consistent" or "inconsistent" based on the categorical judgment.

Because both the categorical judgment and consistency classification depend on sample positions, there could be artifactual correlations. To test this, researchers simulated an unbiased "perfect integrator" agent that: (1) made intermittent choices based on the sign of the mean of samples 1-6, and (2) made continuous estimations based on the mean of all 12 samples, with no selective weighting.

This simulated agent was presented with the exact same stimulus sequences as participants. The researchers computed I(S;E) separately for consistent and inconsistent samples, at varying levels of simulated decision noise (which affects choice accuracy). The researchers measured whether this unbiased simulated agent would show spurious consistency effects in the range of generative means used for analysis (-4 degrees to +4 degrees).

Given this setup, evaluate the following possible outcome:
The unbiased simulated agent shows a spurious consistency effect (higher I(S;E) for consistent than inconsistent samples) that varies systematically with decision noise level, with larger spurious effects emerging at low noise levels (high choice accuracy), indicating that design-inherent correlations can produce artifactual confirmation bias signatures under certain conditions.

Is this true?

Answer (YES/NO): NO